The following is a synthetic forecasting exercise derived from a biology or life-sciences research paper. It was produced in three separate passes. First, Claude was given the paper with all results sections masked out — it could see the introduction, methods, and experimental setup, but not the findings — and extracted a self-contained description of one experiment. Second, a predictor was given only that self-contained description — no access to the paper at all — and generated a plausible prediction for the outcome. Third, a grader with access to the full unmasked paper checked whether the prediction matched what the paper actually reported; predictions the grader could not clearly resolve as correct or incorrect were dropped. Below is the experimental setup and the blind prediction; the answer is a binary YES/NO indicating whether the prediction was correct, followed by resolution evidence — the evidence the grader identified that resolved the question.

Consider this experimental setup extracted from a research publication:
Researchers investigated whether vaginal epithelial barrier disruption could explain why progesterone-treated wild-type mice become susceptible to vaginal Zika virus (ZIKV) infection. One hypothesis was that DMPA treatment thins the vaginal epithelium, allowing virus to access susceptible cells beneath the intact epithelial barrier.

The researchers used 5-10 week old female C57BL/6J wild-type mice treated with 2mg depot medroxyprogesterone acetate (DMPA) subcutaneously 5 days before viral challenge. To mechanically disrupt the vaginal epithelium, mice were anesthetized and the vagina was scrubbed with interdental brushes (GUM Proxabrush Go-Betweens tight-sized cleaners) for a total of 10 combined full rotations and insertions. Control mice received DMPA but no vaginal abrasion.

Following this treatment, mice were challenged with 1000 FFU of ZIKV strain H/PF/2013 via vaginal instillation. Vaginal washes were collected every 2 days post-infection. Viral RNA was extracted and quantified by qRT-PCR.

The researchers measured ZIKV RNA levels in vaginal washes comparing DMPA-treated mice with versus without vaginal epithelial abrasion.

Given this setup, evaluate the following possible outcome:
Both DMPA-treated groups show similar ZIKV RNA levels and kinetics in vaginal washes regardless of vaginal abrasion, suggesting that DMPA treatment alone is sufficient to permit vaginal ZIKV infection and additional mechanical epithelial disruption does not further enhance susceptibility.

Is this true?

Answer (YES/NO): YES